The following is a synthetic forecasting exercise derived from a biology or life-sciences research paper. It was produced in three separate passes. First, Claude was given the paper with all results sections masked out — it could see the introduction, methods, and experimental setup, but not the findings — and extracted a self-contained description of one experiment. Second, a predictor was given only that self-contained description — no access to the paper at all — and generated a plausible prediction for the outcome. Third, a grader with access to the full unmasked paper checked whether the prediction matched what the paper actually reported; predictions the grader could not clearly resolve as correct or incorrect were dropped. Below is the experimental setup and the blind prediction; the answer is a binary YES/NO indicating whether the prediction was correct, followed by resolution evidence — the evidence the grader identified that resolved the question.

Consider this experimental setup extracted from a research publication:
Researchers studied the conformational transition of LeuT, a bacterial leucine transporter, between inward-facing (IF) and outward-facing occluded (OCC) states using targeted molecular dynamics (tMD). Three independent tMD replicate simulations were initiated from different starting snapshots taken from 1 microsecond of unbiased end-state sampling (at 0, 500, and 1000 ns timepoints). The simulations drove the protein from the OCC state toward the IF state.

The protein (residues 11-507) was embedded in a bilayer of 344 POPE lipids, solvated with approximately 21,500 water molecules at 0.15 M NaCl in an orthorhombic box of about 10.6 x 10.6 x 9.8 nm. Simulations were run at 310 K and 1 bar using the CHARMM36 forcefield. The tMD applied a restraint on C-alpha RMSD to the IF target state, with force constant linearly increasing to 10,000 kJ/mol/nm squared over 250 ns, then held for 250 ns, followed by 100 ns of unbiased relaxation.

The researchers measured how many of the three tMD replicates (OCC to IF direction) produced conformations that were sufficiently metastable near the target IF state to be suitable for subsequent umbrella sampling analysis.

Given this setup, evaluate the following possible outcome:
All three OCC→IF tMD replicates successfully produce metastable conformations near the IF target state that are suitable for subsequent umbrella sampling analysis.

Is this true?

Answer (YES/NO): NO